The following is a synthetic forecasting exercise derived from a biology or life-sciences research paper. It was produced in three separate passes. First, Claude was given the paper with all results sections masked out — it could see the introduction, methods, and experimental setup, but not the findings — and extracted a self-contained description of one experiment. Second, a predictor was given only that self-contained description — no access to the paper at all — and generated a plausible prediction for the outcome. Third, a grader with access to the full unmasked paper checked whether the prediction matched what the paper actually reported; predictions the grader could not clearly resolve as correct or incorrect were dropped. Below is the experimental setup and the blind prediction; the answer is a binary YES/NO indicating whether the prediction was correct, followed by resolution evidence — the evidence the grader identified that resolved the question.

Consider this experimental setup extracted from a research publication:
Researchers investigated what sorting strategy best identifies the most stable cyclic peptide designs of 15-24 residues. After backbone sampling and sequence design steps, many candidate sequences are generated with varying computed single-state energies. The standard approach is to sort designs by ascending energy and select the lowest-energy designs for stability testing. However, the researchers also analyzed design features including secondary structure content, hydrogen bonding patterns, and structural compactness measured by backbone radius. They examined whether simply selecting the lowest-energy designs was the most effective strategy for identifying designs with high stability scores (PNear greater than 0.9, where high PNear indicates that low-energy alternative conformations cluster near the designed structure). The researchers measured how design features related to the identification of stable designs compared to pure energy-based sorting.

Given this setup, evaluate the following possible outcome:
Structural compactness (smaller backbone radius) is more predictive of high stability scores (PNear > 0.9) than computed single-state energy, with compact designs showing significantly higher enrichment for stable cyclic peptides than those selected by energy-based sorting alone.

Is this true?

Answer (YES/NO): NO